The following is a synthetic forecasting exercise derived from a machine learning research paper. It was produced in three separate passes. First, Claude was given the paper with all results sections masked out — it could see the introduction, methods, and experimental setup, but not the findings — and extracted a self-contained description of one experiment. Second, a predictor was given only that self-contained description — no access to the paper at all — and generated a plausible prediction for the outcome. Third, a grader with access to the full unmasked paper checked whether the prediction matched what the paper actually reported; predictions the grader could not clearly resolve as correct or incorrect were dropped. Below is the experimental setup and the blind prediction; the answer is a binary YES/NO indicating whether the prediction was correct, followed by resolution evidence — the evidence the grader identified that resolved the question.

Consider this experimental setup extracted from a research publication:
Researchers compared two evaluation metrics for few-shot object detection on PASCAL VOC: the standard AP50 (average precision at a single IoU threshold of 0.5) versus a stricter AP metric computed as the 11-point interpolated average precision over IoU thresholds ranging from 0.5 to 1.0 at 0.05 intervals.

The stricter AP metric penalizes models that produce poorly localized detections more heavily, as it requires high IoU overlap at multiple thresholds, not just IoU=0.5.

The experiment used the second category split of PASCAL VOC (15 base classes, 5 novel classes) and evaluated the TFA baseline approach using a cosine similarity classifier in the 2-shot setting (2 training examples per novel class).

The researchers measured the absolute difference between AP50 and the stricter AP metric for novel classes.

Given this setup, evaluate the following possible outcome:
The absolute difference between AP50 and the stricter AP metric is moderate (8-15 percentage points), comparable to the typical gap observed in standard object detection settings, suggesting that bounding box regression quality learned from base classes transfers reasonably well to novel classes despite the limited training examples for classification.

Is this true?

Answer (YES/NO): NO